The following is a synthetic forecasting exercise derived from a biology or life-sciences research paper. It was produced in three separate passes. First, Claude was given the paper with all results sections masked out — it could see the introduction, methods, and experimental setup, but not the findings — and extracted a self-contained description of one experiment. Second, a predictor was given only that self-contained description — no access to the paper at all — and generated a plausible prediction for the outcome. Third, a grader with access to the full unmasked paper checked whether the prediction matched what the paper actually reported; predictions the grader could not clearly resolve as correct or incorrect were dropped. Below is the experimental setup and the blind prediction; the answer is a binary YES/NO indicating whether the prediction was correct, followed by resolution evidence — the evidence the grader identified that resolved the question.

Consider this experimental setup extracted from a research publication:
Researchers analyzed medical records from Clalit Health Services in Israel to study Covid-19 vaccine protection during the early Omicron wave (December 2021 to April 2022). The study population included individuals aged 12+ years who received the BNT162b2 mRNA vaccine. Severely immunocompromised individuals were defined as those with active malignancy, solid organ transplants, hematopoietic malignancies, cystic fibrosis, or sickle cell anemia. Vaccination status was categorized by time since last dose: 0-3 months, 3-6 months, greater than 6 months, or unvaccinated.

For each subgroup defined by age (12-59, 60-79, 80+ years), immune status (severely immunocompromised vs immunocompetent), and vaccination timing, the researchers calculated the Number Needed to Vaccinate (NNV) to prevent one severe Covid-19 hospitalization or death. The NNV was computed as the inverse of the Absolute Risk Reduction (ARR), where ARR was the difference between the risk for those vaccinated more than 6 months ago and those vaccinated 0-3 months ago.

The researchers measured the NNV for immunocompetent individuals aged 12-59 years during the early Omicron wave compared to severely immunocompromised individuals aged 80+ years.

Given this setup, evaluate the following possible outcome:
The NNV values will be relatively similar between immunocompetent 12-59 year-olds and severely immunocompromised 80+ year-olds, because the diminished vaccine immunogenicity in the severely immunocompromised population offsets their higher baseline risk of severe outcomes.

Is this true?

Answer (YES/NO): NO